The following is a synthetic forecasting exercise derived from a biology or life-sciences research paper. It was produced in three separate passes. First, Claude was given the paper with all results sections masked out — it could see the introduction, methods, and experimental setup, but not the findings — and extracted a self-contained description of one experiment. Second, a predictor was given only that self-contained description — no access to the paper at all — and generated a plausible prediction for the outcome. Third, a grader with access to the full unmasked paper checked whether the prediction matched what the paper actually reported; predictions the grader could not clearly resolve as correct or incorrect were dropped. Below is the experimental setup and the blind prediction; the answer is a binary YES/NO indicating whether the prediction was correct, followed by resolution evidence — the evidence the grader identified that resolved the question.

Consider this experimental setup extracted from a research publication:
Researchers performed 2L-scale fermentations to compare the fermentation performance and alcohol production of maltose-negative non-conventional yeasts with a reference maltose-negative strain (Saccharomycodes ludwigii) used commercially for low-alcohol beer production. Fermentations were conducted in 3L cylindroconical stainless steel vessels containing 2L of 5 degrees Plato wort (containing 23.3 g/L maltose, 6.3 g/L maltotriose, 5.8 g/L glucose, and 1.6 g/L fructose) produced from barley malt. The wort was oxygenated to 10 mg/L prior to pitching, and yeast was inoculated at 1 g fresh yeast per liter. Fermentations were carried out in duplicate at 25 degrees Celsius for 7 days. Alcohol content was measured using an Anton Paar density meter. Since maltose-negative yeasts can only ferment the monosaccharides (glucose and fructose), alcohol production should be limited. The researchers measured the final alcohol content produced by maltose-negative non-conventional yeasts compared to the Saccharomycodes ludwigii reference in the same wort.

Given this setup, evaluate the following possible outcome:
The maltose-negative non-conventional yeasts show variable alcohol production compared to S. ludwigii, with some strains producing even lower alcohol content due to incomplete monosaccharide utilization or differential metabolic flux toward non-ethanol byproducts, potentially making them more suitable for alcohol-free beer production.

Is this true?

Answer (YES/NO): YES